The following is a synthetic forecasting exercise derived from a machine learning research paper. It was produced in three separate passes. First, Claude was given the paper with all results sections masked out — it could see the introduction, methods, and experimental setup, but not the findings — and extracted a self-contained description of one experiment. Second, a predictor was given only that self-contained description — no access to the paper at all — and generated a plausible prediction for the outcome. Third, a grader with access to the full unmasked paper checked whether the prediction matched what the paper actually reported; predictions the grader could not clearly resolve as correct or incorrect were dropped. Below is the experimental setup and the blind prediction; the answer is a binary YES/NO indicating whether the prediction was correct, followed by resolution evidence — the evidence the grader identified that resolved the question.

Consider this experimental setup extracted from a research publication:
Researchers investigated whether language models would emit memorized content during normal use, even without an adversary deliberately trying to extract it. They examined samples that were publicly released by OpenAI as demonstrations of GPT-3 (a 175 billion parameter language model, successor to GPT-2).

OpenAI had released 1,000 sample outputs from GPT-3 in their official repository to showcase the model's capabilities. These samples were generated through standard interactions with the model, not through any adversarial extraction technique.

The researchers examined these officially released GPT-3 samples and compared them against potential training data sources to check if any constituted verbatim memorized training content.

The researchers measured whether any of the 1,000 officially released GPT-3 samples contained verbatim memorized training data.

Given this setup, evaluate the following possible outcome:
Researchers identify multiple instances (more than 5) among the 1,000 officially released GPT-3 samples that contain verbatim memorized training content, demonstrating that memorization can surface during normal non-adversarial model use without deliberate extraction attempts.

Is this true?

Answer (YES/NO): NO